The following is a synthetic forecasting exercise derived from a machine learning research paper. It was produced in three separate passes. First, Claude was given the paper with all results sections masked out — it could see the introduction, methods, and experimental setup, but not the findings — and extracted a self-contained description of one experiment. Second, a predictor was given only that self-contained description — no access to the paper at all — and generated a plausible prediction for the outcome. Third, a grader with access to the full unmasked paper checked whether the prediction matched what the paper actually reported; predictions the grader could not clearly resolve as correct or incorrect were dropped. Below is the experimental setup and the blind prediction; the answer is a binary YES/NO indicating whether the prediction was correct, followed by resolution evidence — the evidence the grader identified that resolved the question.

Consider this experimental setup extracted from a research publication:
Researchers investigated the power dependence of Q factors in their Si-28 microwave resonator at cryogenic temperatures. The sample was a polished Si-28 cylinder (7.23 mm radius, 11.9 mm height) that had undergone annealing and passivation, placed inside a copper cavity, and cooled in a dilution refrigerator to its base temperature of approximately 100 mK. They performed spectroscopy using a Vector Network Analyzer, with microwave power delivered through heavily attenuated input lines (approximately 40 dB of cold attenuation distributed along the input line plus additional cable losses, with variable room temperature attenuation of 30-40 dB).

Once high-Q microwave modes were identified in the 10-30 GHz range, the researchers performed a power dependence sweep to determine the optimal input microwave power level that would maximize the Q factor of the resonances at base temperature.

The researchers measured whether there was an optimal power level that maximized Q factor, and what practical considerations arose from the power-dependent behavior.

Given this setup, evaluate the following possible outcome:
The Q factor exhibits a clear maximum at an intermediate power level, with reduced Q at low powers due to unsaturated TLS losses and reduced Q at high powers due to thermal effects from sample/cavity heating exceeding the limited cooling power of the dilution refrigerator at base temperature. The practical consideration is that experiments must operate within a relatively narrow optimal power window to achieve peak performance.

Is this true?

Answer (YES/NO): NO